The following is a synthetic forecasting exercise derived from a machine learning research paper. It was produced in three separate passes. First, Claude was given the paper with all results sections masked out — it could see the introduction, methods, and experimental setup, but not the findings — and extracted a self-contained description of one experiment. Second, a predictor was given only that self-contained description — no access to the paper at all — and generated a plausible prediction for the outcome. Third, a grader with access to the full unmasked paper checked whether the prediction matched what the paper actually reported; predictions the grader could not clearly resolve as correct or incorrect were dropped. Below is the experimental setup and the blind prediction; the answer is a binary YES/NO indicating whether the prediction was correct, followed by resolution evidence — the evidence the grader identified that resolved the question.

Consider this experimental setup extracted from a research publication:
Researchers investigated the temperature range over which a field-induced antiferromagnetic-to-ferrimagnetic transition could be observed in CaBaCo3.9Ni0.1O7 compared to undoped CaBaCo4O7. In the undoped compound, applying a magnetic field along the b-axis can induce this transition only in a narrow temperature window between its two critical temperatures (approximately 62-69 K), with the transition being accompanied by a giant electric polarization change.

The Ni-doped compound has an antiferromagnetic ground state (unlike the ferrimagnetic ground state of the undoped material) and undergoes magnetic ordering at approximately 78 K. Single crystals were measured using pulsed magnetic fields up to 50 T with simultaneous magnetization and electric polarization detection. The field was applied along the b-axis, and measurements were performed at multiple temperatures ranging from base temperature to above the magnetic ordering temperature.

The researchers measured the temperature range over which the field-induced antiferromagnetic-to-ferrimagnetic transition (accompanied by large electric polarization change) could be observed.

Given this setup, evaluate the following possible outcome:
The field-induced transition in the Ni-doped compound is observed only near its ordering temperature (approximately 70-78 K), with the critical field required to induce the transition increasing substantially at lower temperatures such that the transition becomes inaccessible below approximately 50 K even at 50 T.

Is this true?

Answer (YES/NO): NO